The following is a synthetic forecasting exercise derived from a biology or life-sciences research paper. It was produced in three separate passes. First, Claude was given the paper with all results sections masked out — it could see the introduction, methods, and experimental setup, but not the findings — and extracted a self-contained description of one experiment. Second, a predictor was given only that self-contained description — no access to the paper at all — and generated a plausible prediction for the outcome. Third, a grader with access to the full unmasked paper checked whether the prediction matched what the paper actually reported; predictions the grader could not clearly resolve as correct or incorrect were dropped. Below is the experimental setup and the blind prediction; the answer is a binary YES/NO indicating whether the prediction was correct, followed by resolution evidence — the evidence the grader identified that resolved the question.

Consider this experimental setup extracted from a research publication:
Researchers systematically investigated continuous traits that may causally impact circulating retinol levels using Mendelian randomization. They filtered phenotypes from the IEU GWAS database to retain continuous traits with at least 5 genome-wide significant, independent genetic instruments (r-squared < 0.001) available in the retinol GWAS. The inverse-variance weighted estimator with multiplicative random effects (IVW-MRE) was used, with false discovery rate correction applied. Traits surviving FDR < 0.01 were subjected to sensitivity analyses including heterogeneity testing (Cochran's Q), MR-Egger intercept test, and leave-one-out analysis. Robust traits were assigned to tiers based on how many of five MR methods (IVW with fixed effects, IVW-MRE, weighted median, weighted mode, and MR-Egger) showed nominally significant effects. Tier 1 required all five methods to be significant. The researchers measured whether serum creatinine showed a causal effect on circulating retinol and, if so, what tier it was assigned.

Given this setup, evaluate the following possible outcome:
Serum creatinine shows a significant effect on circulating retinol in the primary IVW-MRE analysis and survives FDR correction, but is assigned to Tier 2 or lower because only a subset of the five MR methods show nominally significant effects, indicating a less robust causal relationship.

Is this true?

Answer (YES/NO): NO